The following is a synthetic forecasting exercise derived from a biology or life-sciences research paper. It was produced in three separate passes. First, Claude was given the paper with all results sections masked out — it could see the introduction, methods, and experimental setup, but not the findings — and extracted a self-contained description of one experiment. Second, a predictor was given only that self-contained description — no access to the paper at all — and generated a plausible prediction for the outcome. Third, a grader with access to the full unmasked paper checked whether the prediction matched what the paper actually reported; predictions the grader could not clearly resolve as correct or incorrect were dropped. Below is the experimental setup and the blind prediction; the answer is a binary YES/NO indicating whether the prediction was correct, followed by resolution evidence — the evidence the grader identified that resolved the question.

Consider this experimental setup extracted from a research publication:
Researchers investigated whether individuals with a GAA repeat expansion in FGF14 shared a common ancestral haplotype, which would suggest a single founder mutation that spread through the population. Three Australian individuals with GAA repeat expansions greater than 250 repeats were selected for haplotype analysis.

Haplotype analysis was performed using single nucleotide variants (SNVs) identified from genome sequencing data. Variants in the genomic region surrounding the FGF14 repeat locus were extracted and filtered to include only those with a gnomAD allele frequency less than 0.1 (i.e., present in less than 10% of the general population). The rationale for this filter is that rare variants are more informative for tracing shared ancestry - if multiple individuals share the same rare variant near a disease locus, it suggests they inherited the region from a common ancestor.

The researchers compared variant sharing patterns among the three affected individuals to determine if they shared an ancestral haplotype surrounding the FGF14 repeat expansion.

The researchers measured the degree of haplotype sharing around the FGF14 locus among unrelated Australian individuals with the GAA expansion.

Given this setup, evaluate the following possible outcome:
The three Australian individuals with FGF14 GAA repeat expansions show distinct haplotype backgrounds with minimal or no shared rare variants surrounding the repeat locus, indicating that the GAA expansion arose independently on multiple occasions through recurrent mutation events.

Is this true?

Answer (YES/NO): NO